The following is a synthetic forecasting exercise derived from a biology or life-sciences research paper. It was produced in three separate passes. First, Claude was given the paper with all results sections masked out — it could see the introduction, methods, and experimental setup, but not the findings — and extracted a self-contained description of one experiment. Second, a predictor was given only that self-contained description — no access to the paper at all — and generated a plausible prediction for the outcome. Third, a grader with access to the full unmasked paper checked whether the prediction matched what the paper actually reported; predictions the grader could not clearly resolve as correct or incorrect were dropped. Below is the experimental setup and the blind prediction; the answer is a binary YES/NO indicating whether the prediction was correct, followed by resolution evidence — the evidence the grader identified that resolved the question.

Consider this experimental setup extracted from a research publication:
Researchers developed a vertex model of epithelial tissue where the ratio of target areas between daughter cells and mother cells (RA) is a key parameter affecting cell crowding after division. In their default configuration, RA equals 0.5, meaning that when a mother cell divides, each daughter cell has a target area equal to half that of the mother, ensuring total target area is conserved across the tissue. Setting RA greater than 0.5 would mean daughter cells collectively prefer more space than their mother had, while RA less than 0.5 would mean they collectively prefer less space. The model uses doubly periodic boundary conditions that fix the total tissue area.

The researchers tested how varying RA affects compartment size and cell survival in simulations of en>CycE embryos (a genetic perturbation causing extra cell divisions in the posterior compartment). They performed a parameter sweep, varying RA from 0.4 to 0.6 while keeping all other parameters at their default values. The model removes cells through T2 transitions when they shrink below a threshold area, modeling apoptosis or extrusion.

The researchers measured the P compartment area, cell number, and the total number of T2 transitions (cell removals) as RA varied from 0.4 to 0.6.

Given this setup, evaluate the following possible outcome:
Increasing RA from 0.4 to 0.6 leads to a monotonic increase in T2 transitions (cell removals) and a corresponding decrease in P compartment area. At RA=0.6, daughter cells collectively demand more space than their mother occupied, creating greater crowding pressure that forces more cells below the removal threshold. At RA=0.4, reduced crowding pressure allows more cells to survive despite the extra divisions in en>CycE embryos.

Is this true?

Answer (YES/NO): NO